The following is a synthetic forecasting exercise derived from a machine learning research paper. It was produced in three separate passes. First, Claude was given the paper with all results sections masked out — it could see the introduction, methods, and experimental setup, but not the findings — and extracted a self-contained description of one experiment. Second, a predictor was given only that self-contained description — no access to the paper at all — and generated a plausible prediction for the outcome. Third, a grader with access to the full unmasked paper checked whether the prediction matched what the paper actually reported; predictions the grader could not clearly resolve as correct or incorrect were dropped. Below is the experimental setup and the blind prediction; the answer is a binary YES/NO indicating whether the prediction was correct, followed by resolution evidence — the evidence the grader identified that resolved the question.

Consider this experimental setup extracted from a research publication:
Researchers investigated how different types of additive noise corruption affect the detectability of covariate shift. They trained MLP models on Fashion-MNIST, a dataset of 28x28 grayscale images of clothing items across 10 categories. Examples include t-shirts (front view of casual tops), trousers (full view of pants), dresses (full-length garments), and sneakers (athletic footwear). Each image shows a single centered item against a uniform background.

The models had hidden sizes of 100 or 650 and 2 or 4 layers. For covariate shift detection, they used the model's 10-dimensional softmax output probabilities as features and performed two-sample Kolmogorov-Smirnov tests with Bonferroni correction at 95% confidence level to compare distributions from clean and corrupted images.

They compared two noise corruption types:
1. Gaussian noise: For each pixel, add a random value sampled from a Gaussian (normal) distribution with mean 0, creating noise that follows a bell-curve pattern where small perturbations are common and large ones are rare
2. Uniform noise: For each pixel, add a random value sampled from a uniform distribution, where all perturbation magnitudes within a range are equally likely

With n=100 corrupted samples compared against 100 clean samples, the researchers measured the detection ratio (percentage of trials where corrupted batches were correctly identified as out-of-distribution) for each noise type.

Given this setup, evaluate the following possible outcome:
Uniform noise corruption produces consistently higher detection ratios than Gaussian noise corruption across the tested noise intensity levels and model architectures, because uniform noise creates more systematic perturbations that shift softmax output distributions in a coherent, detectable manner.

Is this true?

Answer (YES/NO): NO